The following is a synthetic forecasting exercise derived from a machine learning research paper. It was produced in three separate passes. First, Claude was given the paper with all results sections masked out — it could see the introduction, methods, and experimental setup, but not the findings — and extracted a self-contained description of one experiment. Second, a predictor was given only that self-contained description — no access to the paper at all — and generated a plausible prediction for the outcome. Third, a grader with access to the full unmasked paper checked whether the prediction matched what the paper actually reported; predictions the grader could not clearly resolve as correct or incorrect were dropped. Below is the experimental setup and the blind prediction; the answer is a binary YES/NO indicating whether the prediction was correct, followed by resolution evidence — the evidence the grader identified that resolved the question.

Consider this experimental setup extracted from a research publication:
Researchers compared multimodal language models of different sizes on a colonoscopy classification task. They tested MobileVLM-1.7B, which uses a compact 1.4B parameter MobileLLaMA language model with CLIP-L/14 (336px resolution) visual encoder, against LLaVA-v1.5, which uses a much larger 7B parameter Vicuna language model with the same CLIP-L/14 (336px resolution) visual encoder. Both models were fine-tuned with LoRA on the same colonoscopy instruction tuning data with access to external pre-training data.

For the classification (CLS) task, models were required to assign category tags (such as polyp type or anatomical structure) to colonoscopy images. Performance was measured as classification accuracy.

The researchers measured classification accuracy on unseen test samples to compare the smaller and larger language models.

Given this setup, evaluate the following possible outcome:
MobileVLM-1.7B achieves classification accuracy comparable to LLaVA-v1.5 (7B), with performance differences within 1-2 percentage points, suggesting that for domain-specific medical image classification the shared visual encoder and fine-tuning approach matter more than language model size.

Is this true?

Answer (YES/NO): YES